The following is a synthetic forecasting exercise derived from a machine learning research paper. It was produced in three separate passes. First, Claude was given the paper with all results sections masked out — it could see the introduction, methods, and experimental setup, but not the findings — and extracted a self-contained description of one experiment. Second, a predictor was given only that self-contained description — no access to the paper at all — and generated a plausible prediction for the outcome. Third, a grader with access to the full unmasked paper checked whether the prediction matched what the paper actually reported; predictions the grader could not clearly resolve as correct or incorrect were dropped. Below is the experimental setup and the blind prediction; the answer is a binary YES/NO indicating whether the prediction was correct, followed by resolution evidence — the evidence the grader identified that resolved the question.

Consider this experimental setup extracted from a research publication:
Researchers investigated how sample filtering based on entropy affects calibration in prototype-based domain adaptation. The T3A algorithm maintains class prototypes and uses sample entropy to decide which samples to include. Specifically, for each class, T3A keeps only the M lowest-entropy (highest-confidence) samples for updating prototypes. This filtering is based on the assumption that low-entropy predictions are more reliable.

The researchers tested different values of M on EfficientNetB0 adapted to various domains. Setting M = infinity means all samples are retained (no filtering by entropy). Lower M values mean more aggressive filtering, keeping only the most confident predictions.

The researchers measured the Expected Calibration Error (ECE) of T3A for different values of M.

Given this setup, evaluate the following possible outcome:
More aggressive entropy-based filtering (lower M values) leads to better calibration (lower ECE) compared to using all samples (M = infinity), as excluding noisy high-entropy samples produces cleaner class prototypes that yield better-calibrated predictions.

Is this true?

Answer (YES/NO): NO